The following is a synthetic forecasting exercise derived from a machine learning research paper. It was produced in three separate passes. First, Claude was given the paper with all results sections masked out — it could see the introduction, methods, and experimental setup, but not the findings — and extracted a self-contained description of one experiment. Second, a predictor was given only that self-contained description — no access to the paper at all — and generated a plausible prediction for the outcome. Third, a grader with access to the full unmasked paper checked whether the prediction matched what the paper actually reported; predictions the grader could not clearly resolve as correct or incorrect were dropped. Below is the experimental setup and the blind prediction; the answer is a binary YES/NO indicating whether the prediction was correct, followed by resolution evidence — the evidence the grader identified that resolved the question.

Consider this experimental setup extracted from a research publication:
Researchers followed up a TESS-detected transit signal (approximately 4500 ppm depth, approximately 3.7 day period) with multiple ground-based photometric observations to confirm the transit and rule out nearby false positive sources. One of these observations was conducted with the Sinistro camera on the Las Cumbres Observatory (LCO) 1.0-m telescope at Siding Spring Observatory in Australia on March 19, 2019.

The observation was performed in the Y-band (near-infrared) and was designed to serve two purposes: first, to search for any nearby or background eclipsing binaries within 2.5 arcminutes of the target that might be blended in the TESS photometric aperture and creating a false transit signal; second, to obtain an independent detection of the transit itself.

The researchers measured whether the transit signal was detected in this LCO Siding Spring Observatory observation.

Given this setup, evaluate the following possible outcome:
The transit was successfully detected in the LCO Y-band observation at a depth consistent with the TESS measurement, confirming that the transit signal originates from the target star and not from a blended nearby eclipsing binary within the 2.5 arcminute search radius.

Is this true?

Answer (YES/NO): NO